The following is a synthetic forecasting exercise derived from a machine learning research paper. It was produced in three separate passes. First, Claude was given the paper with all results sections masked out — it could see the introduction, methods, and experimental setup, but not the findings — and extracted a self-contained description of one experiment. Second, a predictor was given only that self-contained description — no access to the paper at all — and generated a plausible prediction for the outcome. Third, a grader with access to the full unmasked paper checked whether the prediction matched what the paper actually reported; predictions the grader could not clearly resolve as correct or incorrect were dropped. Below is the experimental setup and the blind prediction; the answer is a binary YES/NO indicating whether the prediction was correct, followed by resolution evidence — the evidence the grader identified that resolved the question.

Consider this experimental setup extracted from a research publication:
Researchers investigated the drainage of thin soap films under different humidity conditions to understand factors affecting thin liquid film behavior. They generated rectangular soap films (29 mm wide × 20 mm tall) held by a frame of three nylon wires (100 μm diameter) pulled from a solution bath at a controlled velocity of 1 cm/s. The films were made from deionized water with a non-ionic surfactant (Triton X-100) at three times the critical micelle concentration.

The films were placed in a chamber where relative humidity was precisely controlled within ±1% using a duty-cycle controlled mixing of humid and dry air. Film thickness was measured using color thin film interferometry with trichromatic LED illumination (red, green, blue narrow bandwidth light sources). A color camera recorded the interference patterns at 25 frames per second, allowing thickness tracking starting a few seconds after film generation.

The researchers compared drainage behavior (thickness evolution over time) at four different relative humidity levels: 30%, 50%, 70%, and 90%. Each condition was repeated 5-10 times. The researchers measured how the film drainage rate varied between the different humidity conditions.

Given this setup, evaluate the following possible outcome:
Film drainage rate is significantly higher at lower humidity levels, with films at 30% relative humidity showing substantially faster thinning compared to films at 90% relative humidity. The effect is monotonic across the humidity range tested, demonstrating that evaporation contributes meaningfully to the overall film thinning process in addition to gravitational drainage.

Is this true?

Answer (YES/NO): NO